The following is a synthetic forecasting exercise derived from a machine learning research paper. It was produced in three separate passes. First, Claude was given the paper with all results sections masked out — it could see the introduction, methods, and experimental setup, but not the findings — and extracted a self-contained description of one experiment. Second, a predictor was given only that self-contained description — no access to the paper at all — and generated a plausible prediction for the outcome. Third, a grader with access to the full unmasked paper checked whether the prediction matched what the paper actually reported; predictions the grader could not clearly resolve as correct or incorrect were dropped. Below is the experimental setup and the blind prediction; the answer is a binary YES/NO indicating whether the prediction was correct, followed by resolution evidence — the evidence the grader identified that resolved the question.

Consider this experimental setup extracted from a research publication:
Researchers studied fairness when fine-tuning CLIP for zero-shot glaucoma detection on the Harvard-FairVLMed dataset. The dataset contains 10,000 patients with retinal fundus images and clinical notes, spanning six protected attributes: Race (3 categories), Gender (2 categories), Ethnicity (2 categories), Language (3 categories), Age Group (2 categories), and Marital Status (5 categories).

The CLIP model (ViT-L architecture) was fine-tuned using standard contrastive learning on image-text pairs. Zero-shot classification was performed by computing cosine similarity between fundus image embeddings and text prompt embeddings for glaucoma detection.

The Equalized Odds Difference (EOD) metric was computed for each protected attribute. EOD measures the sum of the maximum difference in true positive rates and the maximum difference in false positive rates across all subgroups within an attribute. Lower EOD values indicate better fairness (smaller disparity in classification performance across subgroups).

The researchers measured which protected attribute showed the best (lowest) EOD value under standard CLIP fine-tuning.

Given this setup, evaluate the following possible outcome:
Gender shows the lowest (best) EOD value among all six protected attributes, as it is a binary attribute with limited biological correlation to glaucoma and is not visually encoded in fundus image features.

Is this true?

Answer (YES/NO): YES